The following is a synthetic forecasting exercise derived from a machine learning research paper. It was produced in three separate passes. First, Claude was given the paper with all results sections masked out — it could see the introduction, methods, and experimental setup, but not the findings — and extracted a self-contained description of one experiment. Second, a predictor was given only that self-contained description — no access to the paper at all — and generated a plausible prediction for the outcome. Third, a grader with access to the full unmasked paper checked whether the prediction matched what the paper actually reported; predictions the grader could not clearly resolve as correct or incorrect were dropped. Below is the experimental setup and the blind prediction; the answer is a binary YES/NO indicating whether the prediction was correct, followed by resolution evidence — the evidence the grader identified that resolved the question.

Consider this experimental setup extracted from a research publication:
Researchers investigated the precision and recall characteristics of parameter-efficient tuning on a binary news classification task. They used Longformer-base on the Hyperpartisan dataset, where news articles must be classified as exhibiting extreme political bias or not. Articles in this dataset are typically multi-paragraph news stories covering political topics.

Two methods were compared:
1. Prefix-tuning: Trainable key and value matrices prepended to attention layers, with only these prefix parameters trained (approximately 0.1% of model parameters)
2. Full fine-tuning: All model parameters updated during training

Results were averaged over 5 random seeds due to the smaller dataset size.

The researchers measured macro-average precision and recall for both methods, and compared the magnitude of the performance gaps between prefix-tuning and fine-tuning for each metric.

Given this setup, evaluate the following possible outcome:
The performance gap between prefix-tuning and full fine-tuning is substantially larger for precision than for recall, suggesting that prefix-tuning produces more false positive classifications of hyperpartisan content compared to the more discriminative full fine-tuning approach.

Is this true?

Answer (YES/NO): YES